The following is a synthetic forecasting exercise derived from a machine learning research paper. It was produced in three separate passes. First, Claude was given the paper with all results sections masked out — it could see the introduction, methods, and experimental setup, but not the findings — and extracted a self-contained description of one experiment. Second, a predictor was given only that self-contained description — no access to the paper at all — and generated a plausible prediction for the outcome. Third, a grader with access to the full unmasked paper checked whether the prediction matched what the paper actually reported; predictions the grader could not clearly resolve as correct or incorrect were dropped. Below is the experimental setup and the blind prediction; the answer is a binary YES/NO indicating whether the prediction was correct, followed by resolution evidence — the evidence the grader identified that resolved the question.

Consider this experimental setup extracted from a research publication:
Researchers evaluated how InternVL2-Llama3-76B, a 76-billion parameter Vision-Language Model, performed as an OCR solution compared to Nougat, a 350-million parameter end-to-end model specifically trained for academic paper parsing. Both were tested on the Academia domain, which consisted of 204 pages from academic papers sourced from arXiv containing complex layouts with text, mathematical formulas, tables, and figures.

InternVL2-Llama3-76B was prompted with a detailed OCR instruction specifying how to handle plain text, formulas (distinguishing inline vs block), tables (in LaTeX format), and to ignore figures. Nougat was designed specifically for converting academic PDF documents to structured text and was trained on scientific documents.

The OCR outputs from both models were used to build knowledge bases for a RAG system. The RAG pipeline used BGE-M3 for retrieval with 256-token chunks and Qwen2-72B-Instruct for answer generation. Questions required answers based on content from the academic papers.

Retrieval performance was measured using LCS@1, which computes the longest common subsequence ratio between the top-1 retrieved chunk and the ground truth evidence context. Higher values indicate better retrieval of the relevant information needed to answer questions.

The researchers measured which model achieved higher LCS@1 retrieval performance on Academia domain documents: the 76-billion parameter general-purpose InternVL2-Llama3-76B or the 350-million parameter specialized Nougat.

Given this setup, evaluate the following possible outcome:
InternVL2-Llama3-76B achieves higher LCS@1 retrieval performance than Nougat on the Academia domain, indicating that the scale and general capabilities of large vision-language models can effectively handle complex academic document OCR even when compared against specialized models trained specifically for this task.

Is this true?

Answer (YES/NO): NO